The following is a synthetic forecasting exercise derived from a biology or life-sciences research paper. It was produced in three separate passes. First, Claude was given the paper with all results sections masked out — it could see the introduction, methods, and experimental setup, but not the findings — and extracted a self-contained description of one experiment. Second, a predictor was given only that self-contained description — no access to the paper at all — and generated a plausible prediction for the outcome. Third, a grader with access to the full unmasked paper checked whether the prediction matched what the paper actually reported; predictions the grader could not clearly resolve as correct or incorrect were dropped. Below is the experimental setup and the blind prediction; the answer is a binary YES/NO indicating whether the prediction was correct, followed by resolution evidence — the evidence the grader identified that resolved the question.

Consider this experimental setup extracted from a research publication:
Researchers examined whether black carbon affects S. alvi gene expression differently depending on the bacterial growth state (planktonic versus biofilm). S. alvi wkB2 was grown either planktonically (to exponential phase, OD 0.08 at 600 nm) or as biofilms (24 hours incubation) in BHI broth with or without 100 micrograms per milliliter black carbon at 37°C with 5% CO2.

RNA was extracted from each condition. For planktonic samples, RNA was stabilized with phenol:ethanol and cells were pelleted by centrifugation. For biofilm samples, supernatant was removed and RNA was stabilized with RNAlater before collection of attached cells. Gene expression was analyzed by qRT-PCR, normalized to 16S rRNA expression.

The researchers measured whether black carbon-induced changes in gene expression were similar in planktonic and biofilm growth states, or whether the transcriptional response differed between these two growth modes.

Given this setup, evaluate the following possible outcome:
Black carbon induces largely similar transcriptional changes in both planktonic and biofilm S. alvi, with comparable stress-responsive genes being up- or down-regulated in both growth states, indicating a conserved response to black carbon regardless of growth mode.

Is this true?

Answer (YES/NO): NO